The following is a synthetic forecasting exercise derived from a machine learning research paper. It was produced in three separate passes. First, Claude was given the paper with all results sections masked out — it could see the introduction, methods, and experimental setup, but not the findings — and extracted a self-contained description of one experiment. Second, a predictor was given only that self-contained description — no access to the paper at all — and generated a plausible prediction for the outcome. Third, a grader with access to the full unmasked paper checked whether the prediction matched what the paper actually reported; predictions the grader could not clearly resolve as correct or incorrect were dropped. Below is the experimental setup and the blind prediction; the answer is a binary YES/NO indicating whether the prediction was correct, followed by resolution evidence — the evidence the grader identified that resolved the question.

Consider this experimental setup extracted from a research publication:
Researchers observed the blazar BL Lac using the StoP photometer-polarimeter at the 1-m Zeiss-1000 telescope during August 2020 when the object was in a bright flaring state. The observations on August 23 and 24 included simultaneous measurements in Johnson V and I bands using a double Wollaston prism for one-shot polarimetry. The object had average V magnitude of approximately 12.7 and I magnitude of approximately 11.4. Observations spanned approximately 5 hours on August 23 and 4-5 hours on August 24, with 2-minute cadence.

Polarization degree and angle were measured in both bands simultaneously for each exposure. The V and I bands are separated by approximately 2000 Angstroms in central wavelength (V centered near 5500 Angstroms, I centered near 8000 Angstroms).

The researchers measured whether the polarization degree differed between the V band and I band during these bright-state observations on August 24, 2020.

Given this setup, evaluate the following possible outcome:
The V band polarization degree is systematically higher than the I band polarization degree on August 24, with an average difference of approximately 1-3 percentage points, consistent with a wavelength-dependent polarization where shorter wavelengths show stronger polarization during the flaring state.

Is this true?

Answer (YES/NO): YES